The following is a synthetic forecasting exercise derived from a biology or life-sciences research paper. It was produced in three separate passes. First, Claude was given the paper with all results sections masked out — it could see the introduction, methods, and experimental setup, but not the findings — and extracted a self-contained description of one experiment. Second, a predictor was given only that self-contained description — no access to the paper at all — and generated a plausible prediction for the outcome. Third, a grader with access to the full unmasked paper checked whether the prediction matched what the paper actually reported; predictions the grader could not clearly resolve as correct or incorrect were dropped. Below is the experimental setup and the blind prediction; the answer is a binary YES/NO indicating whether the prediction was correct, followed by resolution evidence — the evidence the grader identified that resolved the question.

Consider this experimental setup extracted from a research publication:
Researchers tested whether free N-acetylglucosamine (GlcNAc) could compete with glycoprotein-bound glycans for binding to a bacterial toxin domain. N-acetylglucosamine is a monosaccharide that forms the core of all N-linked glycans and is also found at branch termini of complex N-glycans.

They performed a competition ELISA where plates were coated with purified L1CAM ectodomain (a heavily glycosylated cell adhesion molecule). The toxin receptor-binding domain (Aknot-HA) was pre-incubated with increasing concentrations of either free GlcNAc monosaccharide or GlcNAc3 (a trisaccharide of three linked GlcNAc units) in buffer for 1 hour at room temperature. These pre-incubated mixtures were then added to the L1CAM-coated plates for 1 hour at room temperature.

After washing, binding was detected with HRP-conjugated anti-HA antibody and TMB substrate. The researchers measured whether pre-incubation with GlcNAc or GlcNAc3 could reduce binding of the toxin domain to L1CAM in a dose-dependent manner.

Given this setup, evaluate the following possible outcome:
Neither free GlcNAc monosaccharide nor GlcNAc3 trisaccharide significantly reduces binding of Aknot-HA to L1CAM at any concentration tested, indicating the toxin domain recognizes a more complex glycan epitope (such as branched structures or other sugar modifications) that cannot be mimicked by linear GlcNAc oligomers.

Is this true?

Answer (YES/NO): NO